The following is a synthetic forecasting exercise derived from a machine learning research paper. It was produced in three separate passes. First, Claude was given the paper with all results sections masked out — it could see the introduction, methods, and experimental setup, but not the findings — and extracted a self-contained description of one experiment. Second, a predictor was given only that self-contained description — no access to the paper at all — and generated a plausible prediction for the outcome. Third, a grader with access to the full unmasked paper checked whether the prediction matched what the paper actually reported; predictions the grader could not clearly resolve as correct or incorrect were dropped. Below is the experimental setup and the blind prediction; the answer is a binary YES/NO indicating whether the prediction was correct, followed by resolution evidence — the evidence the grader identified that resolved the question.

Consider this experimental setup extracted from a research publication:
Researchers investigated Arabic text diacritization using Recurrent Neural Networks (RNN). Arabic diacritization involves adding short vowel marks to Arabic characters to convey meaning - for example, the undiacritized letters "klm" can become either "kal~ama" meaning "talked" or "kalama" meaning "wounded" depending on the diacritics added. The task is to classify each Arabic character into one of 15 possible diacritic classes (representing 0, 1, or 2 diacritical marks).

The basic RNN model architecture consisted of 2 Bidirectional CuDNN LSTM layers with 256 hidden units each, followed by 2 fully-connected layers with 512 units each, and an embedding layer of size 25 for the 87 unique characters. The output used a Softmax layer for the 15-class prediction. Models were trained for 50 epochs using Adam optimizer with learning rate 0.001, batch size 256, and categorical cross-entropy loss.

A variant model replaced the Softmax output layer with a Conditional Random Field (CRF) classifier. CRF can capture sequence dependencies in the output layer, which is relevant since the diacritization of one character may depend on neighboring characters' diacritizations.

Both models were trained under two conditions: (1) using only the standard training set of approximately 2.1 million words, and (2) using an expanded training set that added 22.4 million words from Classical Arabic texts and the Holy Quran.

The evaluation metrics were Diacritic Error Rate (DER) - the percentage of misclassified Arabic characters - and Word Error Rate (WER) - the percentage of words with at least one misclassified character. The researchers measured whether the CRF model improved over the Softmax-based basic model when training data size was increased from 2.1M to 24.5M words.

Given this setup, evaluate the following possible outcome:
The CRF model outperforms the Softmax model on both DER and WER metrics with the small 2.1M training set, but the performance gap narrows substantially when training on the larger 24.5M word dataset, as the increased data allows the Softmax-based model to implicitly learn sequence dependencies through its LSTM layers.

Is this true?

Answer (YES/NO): NO